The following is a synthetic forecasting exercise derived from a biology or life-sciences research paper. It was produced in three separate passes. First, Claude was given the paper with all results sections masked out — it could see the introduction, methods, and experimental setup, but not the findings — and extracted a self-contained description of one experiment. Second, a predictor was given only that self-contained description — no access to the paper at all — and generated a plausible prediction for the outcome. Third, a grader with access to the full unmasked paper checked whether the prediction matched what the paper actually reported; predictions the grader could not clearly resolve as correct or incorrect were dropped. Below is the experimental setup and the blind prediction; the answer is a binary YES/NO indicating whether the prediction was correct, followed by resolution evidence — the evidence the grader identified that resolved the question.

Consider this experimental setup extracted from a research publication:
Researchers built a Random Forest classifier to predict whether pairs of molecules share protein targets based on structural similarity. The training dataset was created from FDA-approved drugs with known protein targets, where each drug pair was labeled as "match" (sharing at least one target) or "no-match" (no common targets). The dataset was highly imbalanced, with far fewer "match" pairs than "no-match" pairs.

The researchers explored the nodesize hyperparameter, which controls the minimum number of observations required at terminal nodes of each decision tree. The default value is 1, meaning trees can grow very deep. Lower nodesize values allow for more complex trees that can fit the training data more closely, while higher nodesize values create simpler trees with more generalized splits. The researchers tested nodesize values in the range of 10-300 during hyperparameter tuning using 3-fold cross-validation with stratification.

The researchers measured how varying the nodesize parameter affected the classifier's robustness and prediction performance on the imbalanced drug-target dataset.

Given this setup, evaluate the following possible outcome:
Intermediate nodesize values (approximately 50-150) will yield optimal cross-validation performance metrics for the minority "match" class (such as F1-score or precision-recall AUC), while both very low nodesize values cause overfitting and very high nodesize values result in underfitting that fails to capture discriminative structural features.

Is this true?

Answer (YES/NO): NO